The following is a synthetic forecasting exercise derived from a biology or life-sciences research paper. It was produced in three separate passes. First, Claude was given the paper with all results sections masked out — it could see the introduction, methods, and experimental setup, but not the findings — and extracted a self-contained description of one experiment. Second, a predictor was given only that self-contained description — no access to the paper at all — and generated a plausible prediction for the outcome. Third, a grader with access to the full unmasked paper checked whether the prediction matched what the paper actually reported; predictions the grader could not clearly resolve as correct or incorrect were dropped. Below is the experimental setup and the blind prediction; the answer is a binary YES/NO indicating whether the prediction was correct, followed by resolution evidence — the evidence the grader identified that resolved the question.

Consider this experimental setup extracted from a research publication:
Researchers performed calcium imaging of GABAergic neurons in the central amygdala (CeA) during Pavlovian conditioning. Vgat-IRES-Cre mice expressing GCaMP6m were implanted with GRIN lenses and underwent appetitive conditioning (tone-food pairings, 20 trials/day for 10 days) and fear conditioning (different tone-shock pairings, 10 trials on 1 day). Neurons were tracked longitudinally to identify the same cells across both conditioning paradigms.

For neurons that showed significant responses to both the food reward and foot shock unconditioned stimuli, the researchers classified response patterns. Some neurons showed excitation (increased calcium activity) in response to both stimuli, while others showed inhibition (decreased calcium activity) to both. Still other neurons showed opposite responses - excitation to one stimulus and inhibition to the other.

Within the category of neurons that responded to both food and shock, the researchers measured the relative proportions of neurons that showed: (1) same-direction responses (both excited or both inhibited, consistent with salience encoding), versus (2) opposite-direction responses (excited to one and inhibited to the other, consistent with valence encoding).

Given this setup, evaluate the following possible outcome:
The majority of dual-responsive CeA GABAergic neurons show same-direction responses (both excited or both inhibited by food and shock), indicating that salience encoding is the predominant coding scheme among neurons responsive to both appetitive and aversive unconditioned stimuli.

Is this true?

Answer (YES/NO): YES